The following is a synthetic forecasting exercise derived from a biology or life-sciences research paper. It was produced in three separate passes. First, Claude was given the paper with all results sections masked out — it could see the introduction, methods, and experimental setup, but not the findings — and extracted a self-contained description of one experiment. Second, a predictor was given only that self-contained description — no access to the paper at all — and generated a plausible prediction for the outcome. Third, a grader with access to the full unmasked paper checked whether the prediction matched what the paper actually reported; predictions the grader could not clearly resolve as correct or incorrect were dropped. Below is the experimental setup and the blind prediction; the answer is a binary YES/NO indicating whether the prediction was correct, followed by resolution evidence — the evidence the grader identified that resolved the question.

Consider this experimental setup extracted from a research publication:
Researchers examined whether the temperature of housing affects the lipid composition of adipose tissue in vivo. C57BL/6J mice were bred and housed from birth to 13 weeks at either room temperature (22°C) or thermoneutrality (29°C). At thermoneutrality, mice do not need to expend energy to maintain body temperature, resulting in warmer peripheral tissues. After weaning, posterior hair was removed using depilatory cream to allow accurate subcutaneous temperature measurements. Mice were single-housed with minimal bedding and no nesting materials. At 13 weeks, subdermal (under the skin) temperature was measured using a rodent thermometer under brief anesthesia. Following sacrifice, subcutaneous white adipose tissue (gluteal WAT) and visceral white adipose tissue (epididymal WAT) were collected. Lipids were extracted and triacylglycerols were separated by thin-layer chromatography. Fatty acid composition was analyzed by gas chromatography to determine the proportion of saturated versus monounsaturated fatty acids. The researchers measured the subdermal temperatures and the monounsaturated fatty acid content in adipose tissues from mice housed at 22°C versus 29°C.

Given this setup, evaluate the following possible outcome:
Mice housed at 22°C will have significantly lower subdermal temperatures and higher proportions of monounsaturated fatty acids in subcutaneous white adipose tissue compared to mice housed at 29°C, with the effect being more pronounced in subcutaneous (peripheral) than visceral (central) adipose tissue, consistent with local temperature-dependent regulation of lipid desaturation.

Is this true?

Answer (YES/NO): YES